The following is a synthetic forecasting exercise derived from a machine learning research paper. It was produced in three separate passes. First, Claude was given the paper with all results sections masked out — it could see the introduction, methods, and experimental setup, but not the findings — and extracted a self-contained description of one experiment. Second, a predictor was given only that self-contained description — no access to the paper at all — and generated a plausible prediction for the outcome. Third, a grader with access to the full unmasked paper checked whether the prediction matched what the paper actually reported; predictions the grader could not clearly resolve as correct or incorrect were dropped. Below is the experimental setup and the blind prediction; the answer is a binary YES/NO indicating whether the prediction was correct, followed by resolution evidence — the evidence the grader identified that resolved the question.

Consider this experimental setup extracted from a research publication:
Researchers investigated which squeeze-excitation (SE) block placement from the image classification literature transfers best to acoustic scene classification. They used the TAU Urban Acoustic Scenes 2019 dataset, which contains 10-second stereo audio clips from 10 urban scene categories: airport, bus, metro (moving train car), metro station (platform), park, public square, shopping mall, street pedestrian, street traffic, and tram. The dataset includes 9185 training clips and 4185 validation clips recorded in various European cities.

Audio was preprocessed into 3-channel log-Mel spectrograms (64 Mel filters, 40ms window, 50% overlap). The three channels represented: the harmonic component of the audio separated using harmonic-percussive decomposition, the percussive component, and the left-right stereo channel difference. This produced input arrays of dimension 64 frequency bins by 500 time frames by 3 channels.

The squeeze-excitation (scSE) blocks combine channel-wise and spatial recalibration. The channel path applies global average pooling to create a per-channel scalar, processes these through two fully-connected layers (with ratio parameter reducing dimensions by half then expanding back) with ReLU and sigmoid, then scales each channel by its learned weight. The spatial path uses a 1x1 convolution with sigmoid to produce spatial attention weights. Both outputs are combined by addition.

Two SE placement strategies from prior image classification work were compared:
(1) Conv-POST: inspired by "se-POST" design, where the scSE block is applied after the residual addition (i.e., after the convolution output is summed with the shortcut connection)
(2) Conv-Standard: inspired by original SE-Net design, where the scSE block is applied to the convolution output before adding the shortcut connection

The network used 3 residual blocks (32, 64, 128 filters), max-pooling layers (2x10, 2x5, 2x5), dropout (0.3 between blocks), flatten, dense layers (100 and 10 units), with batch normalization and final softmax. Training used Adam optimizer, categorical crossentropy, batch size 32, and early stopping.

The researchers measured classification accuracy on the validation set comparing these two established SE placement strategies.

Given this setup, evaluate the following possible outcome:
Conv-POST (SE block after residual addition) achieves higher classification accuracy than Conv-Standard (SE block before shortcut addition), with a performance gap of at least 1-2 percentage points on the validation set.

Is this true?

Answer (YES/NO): NO